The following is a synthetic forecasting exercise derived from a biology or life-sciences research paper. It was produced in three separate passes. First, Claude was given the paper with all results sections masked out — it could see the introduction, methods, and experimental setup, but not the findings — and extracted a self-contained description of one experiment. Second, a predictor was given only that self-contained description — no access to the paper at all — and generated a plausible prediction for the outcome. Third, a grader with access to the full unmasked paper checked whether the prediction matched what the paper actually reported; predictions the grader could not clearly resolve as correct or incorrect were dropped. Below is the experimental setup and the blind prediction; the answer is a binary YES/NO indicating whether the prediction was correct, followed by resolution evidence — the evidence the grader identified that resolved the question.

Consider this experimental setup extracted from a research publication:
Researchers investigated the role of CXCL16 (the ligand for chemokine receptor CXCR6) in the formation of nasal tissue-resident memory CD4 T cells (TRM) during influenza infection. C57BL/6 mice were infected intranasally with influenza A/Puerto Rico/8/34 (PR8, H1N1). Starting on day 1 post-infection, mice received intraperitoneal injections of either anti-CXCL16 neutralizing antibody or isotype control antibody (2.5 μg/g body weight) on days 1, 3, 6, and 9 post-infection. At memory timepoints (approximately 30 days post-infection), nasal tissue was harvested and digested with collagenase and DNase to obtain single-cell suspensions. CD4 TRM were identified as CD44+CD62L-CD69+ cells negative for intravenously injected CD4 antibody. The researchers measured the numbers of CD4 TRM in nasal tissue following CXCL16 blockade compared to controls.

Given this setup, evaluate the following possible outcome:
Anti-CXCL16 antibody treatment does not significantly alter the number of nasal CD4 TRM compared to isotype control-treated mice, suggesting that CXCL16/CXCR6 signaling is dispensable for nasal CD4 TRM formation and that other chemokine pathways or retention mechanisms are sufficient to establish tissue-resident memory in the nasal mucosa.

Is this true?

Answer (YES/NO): NO